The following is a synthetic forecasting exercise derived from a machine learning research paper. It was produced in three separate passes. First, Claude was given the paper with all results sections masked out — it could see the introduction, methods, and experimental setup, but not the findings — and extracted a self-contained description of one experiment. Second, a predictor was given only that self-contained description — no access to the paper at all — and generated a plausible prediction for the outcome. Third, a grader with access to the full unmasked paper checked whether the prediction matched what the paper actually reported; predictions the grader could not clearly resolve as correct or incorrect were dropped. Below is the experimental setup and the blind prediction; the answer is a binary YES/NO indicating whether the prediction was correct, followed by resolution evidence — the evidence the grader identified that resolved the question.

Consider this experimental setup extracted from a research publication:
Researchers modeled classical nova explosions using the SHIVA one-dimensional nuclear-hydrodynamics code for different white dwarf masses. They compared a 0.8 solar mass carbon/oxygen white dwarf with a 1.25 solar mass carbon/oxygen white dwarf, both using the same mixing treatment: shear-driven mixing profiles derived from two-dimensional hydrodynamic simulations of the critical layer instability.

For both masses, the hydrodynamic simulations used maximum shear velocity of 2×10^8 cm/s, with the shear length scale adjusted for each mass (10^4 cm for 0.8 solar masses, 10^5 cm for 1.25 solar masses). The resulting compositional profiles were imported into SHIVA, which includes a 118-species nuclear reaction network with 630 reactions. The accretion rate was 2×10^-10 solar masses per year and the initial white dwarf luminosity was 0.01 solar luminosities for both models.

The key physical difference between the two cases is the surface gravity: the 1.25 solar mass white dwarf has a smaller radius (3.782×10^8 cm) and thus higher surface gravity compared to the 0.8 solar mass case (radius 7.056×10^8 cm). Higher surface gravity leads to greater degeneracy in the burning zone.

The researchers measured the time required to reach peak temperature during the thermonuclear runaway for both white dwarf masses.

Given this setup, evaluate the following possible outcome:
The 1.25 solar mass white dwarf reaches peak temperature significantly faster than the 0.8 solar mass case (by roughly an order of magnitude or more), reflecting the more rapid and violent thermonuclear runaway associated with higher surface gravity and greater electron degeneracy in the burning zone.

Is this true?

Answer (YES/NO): NO